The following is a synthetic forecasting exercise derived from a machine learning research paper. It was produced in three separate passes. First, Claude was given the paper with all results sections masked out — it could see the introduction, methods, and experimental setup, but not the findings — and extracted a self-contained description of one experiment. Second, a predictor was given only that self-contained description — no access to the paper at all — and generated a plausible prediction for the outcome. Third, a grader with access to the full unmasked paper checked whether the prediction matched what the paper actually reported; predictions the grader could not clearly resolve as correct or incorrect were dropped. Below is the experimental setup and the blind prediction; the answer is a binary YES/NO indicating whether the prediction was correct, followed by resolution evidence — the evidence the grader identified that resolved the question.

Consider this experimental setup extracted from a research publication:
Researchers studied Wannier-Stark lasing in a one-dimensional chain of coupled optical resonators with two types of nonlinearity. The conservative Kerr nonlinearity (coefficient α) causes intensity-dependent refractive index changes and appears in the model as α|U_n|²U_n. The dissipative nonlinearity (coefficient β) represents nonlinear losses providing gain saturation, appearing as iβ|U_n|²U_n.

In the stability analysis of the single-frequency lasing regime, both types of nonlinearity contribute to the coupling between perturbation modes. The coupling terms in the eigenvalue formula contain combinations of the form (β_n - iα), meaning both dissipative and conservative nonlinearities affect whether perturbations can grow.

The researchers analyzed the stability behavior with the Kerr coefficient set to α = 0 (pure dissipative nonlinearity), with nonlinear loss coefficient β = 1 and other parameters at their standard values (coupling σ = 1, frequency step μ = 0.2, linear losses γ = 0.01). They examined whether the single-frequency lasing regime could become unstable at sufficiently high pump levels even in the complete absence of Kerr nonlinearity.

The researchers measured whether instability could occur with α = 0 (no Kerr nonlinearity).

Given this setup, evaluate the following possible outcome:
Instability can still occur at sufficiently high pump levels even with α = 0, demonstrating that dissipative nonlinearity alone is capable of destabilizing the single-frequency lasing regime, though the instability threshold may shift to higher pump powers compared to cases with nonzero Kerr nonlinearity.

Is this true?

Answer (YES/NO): NO